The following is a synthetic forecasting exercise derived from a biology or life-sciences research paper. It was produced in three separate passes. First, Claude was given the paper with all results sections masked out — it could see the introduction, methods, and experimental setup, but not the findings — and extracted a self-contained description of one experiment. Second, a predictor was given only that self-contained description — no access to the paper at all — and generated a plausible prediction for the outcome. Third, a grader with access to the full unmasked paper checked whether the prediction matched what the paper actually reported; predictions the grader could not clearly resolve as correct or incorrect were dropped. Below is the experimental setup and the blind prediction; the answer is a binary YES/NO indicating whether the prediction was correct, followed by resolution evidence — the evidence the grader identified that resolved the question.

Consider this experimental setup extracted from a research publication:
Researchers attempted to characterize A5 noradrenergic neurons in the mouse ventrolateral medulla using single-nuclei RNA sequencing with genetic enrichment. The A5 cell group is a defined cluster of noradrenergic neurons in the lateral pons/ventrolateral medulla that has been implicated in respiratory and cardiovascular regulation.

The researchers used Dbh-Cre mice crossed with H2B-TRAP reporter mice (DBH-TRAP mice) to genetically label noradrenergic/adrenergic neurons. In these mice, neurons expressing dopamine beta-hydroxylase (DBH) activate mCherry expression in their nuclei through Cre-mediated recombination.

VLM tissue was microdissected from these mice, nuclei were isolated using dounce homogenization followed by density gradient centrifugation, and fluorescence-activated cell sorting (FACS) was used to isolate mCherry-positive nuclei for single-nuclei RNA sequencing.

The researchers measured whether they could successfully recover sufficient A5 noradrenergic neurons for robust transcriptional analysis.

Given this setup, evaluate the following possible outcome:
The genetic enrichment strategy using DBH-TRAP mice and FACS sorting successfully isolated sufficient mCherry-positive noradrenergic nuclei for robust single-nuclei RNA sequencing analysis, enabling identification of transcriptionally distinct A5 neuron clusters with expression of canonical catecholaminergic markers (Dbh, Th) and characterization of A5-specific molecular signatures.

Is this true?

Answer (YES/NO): NO